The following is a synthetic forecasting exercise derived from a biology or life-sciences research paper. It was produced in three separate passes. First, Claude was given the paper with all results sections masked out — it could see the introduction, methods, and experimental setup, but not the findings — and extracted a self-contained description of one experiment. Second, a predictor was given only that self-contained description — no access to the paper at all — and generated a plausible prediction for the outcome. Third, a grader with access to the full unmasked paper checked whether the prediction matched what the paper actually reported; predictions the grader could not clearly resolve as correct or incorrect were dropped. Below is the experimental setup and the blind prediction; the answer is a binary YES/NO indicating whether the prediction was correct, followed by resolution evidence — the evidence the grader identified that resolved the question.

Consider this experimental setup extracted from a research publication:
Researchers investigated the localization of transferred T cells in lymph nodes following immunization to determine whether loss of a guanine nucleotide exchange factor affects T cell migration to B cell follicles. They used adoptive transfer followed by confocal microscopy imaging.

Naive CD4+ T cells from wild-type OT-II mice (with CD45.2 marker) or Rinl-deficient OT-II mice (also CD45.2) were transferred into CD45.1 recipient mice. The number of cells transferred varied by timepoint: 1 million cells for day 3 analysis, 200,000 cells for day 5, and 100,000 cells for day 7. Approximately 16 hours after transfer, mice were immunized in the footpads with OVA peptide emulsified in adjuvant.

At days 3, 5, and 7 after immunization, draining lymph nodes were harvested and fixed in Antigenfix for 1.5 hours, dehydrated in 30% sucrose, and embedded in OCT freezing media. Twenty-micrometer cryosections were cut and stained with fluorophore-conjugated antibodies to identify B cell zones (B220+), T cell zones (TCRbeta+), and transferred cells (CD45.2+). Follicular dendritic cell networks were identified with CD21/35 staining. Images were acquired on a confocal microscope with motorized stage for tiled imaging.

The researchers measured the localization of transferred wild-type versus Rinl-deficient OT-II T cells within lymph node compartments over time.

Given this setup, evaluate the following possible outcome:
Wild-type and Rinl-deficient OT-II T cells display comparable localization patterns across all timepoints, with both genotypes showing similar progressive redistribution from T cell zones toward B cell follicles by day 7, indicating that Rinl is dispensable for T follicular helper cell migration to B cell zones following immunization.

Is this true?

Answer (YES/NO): YES